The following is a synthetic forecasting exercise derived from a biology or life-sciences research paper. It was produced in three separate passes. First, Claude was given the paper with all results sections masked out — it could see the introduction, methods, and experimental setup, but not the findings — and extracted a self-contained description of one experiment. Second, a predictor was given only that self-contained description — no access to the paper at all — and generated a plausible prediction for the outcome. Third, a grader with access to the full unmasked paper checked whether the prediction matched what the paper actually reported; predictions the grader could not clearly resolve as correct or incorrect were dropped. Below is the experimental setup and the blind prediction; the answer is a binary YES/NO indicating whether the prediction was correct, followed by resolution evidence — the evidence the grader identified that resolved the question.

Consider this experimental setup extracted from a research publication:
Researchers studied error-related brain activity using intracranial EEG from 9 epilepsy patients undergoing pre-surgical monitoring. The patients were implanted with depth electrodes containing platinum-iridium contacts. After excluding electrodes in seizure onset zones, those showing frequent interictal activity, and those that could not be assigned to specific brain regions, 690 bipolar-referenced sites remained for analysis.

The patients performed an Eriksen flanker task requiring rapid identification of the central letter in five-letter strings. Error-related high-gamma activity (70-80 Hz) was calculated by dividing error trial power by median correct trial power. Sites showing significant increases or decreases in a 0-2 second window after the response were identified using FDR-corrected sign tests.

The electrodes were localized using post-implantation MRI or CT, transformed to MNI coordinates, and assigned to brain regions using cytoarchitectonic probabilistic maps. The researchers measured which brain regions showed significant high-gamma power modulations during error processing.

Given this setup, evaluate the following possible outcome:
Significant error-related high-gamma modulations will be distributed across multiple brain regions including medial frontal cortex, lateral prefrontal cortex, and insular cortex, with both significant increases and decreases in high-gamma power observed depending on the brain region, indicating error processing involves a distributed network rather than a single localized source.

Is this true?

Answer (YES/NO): YES